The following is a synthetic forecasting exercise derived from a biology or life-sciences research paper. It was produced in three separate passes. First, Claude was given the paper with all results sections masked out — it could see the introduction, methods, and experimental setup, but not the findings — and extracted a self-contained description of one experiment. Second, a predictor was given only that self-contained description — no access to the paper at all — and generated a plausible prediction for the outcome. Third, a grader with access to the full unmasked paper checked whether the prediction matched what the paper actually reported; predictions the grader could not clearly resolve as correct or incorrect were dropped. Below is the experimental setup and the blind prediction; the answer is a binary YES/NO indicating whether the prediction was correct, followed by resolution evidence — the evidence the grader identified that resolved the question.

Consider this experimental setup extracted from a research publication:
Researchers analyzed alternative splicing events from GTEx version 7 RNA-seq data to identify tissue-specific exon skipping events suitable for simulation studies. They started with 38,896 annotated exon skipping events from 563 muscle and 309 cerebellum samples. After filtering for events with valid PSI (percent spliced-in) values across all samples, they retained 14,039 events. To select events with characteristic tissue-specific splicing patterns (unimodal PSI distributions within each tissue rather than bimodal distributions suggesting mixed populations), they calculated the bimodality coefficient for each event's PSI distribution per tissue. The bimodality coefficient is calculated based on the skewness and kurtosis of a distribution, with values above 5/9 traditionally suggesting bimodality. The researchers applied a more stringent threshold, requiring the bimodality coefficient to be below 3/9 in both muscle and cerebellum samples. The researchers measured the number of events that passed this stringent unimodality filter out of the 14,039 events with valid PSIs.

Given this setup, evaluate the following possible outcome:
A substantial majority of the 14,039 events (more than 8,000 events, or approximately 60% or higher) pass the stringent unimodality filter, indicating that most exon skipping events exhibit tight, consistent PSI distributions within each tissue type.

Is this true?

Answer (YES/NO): NO